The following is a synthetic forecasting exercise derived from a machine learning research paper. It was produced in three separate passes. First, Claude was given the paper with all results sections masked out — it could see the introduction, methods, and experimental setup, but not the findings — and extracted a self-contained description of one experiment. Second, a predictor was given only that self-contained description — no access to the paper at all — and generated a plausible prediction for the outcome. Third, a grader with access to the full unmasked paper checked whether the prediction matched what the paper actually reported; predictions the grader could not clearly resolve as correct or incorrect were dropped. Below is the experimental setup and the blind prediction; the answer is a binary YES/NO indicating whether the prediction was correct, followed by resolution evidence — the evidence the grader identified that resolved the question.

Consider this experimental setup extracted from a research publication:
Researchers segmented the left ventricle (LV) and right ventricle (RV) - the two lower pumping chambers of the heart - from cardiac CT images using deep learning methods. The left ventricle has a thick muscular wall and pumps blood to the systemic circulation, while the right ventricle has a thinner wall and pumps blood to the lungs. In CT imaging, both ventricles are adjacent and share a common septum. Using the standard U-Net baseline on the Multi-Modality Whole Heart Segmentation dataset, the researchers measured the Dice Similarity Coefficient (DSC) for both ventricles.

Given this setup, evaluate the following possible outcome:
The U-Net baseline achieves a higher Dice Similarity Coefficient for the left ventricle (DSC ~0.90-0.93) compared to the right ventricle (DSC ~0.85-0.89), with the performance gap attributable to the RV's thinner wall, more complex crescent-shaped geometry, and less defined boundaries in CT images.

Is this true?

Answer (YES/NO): NO